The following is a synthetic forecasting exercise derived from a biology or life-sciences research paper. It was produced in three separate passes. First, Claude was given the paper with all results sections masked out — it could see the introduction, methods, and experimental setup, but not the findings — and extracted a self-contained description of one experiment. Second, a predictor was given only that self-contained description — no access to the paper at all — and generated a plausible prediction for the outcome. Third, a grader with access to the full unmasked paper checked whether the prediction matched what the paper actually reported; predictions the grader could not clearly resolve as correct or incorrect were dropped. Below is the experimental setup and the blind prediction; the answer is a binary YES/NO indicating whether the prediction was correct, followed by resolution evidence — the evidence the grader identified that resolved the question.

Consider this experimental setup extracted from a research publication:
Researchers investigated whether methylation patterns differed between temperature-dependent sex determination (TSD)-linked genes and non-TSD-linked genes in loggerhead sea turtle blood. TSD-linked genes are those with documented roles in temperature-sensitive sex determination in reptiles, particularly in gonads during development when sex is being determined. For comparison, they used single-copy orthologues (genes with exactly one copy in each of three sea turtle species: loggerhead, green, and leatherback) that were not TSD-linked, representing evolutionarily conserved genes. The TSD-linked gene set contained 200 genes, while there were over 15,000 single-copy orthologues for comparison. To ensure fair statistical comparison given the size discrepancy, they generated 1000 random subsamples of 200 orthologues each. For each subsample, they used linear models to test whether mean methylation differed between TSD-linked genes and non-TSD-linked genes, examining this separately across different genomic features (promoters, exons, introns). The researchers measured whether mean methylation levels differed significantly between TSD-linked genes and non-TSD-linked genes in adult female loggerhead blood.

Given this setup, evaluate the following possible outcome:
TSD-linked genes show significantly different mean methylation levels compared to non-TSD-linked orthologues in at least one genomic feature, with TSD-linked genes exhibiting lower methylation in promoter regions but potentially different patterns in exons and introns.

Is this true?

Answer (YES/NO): NO